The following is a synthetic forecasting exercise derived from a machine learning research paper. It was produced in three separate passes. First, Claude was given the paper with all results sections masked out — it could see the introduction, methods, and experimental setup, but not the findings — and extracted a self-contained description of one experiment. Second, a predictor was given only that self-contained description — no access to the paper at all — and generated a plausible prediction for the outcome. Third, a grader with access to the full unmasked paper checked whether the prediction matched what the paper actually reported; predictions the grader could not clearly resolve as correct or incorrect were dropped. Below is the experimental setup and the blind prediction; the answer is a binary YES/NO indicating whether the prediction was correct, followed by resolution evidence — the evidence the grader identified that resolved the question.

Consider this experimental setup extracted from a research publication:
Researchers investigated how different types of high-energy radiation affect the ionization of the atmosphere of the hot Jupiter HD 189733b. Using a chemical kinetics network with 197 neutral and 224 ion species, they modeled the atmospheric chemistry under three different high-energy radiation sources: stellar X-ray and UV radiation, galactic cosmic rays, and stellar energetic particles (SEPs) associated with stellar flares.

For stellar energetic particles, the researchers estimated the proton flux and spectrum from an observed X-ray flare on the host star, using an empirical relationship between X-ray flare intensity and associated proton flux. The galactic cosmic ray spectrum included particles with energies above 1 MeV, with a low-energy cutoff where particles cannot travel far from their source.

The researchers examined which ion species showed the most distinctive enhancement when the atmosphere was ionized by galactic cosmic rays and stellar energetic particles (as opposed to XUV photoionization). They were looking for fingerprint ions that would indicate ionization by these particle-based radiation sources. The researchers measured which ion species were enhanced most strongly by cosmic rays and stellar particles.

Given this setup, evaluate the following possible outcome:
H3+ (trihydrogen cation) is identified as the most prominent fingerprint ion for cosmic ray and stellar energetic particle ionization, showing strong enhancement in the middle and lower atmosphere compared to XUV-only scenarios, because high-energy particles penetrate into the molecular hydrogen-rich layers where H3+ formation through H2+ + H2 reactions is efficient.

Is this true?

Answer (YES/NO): NO